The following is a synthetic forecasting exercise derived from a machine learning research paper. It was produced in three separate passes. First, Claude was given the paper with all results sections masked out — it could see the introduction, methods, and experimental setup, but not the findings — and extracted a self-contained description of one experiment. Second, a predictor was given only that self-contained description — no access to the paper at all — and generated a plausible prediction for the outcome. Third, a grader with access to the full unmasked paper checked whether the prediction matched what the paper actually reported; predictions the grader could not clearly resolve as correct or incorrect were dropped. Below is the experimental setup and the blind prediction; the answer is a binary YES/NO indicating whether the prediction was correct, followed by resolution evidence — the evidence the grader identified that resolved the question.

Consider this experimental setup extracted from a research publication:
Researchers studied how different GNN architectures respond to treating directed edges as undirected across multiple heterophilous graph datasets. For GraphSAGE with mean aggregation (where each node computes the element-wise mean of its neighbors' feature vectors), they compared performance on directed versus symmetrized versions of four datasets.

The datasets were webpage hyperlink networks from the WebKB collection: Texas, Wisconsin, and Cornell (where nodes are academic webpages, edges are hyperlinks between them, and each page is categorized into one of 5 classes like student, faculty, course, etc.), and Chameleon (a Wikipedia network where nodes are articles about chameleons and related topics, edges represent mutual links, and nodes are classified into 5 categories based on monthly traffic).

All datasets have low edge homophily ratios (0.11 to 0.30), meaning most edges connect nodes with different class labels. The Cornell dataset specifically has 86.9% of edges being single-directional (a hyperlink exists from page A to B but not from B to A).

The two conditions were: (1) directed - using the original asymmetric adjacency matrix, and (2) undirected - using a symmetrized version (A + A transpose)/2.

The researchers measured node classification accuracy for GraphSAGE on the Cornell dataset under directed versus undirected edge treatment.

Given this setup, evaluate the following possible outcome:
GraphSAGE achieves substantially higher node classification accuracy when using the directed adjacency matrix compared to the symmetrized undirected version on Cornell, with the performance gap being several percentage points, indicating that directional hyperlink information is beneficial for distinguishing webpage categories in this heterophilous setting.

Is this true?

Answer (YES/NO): YES